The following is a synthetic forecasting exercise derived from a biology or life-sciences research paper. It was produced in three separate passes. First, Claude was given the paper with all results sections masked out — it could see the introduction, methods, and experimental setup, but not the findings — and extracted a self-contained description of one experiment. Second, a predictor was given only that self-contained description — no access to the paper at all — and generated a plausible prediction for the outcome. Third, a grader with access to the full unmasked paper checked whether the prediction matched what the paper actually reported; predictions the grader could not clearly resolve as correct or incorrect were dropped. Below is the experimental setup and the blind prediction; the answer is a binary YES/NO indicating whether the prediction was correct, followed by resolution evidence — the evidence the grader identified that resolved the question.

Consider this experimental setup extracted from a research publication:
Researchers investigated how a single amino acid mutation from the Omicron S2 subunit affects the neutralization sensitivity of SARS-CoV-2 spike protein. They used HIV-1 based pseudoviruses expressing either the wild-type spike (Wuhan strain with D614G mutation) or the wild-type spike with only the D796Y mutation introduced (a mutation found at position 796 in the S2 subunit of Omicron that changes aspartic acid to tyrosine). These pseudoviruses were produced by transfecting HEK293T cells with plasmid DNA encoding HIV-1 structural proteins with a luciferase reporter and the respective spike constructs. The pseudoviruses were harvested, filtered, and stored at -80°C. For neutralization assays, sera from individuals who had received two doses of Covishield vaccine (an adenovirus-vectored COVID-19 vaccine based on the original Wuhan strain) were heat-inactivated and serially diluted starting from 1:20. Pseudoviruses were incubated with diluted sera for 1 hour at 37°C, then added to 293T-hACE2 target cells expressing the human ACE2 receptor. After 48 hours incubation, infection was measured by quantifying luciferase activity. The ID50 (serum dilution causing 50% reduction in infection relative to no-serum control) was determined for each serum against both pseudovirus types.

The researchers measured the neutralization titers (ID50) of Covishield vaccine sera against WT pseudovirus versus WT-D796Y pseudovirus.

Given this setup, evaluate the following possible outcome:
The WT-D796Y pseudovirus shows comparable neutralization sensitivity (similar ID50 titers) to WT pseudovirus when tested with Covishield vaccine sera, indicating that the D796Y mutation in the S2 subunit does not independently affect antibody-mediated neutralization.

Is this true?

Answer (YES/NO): NO